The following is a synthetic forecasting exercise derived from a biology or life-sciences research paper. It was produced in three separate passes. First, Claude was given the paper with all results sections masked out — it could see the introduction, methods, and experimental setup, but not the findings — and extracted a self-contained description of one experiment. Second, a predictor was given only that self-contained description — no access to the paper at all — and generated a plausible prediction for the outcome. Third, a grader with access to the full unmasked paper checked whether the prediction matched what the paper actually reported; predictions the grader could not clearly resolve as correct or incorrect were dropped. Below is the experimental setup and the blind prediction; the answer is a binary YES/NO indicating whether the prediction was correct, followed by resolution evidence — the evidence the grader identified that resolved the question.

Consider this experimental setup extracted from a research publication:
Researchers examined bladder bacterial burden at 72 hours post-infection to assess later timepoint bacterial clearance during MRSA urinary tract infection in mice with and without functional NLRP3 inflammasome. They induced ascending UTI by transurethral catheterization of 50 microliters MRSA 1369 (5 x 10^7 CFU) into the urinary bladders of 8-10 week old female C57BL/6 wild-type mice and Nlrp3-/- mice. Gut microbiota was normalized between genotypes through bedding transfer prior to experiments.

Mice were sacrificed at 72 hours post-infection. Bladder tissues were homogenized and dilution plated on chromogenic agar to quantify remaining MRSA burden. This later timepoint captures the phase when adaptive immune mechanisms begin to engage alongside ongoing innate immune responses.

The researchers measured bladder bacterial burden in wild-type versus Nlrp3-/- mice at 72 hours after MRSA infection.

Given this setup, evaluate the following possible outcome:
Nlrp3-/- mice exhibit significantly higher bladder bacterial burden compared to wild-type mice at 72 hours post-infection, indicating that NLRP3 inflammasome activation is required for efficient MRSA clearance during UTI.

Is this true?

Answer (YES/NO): NO